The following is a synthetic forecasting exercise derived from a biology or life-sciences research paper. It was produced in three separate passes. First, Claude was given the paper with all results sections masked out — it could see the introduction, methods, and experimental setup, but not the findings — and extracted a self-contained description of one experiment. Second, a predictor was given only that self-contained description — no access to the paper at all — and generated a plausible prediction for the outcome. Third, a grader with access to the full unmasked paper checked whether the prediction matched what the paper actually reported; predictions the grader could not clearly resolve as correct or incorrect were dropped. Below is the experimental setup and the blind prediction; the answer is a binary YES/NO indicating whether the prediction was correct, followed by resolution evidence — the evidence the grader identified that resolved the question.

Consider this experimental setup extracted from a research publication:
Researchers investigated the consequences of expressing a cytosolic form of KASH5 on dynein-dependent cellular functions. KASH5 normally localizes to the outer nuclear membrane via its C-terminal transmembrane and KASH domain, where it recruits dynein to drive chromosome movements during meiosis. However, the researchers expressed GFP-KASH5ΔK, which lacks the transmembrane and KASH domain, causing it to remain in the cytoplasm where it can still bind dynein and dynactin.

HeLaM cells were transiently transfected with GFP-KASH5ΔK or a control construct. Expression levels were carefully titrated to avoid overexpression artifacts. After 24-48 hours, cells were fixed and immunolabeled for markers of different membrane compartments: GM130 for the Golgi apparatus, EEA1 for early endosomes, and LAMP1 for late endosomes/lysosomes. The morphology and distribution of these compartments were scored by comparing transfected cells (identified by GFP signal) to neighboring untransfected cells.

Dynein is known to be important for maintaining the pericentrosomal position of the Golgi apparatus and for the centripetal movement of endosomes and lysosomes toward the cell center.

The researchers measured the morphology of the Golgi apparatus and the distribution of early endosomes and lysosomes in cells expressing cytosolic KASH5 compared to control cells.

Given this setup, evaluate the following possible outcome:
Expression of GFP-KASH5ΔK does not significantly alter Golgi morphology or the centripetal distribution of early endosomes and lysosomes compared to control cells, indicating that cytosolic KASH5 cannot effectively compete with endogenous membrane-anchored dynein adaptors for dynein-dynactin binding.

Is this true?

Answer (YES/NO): NO